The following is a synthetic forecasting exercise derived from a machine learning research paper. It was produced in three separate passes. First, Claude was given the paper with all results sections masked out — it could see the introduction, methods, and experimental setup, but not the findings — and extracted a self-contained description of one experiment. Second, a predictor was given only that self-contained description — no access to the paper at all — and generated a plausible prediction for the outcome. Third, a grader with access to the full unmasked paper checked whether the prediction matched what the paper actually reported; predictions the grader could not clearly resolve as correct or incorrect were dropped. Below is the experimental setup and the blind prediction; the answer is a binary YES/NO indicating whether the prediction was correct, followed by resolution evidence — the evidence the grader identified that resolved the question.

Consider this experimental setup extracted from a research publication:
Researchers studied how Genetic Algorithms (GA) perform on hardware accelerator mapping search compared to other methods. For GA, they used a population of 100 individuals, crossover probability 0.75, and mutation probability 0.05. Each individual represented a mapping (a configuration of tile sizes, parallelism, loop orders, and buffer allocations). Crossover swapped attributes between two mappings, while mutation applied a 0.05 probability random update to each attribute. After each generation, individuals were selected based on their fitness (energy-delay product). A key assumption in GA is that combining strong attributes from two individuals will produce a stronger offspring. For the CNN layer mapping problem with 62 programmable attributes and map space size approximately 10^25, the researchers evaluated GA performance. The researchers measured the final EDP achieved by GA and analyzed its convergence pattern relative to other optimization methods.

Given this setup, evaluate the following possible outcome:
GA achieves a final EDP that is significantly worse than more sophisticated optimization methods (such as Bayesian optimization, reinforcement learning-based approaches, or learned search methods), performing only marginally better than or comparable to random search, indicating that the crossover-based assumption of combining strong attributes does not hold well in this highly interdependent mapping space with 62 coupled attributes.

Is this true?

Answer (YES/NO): NO